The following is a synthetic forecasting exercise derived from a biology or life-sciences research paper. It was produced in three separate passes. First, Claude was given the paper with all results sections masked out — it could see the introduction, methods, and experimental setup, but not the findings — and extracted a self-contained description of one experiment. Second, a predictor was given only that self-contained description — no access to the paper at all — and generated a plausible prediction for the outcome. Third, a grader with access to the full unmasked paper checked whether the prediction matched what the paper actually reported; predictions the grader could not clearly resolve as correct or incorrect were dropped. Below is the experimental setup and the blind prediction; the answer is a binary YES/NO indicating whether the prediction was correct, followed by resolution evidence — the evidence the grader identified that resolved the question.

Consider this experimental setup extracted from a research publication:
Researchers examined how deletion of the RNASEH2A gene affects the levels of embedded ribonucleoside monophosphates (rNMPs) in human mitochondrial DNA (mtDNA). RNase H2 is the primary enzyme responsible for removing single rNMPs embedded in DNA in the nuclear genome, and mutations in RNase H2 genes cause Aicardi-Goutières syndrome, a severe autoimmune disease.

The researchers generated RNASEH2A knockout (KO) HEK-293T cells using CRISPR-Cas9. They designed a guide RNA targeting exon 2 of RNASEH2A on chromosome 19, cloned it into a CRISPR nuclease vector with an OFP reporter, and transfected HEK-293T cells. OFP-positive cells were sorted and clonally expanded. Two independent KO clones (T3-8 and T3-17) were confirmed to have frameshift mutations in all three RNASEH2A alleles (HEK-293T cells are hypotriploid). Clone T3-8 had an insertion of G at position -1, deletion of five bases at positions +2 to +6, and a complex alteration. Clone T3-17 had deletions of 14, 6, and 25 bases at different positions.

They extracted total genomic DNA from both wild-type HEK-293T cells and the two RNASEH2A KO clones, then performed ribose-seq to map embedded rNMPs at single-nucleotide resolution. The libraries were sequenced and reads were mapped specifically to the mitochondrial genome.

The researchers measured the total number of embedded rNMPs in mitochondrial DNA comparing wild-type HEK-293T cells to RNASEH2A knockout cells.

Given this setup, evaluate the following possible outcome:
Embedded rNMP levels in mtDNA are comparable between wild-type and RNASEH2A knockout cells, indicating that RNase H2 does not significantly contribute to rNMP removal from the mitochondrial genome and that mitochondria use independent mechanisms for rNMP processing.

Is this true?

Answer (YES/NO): YES